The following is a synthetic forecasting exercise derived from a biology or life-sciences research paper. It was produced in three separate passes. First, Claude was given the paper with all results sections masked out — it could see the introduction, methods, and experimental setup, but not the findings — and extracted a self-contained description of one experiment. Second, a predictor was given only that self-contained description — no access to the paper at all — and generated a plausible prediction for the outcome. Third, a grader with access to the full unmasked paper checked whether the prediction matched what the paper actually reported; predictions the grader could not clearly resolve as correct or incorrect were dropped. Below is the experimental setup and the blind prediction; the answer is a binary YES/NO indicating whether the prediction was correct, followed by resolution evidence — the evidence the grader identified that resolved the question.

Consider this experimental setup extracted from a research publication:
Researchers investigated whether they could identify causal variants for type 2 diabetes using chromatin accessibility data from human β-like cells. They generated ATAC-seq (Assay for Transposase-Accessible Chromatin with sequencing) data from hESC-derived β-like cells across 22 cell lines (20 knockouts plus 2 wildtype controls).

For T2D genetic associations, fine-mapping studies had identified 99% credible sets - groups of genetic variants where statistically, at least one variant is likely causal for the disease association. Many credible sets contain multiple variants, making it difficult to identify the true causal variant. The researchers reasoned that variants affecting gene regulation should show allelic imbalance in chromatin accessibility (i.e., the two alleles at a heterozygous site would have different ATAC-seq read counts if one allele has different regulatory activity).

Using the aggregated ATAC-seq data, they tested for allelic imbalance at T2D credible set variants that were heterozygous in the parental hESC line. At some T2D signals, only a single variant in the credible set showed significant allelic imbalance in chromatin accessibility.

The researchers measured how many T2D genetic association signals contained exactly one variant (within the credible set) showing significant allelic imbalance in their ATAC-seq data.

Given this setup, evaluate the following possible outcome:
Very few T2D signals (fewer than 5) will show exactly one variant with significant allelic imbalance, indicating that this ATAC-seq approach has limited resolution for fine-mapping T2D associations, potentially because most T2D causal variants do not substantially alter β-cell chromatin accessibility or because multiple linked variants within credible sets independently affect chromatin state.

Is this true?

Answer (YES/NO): NO